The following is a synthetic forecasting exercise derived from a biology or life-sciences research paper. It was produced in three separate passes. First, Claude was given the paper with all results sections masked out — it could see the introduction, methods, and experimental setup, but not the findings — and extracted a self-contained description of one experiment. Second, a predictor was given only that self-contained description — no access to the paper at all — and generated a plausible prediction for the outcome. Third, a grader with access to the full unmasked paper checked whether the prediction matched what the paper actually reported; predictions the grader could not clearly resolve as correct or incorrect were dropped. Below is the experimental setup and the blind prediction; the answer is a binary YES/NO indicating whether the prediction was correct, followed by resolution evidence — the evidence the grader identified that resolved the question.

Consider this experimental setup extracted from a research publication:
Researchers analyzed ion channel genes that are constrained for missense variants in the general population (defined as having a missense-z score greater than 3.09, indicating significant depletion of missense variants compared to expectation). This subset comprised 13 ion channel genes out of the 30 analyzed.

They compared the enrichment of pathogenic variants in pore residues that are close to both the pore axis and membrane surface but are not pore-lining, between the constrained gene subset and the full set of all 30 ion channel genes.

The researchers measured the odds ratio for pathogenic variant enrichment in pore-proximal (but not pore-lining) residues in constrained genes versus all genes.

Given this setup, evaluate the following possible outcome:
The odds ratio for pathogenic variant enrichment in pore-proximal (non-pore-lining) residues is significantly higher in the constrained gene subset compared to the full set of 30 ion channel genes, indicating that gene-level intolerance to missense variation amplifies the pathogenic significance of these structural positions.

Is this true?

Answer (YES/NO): YES